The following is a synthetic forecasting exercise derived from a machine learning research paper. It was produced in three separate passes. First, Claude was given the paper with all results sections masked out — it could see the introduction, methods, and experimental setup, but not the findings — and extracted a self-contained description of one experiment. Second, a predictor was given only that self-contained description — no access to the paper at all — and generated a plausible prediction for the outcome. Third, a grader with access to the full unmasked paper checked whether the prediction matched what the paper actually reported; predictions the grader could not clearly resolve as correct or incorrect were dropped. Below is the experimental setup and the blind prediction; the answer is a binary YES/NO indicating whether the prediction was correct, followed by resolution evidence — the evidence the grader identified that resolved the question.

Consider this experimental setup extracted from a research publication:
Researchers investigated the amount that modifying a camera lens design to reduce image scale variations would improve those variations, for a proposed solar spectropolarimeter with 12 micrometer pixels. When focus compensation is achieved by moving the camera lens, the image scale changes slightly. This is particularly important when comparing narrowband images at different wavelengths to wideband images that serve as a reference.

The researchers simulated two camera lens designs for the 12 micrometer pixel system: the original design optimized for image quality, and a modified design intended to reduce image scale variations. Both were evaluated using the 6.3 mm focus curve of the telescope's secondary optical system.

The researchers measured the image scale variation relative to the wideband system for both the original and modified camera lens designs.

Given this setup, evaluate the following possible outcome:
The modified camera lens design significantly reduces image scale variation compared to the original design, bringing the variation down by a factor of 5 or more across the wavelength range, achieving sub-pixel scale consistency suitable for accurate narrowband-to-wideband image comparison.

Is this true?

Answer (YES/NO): NO